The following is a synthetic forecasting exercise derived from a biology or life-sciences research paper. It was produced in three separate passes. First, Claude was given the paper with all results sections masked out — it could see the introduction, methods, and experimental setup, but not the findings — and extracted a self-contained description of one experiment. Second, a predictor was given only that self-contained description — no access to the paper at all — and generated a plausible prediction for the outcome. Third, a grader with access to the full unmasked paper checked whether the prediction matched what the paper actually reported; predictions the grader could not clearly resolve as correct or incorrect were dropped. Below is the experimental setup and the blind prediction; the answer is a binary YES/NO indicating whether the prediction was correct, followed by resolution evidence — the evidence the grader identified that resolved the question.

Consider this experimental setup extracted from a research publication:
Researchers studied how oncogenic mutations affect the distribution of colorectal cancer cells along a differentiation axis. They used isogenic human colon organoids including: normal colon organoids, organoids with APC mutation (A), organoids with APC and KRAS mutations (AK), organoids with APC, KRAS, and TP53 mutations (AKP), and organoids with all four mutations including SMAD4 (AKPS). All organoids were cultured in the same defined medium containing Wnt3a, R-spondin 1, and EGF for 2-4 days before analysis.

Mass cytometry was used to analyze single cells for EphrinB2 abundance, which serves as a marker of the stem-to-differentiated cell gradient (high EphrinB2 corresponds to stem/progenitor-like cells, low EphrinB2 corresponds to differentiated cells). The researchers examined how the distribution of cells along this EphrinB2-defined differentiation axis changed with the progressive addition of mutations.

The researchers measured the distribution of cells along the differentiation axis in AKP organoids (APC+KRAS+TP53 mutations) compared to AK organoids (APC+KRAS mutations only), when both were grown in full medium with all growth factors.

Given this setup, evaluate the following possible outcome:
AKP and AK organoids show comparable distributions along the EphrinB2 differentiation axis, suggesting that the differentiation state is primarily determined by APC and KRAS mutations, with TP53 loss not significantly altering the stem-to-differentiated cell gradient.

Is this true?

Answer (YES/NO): YES